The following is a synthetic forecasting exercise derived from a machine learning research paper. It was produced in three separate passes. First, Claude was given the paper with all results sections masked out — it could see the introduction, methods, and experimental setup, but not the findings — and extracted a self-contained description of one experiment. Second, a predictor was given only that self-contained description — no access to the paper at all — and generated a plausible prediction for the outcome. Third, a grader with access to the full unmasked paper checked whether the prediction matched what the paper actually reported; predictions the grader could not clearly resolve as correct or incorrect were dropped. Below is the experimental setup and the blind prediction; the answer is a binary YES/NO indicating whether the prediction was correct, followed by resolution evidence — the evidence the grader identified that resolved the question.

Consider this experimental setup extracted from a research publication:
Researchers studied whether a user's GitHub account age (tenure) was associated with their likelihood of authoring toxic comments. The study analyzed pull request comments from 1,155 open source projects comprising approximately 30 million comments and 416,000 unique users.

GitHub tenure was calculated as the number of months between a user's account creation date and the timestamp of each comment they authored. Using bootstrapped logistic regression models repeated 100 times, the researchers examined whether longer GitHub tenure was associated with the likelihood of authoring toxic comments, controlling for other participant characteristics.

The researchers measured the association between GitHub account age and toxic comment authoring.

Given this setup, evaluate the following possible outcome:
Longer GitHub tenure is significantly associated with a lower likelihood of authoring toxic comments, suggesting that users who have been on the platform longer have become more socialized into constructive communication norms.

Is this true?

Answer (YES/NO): YES